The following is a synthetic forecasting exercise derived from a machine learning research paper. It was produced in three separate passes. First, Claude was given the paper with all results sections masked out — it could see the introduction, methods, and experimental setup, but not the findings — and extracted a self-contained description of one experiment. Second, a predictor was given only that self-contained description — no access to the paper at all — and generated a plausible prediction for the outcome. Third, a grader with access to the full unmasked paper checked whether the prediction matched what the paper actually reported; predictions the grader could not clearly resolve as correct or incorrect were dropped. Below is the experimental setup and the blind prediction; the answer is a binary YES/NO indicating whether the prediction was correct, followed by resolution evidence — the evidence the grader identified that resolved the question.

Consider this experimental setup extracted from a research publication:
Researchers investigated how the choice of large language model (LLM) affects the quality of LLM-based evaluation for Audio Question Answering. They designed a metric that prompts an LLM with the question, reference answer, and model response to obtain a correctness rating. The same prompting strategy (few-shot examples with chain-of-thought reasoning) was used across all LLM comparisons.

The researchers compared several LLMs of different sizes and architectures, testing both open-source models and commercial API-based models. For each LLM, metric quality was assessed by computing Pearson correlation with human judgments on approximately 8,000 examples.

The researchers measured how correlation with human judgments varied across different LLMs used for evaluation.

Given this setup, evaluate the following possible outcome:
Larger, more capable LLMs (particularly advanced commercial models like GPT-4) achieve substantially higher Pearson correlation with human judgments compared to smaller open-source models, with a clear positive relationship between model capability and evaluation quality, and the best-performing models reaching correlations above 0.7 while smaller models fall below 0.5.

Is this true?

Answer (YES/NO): NO